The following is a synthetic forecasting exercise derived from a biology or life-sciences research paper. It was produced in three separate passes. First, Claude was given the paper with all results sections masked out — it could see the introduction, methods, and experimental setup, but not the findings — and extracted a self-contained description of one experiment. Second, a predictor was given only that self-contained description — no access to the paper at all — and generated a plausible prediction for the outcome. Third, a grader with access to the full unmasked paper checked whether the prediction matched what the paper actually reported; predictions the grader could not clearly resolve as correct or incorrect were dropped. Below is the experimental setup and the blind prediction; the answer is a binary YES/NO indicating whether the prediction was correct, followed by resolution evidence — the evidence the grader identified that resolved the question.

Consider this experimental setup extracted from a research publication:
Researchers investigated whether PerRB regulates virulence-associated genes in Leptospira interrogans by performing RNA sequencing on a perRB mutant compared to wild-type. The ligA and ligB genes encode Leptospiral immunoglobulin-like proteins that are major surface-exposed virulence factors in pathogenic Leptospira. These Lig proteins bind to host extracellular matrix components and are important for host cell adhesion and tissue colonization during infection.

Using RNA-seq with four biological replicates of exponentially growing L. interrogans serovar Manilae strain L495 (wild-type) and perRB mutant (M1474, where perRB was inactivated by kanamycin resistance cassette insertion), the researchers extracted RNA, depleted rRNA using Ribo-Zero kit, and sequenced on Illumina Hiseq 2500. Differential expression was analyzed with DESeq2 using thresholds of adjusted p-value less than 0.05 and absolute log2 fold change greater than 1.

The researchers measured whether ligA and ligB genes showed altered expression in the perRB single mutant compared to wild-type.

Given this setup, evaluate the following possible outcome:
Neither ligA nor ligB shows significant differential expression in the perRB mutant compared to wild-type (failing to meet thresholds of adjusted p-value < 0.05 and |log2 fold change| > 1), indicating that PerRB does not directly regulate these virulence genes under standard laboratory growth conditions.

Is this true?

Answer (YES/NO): YES